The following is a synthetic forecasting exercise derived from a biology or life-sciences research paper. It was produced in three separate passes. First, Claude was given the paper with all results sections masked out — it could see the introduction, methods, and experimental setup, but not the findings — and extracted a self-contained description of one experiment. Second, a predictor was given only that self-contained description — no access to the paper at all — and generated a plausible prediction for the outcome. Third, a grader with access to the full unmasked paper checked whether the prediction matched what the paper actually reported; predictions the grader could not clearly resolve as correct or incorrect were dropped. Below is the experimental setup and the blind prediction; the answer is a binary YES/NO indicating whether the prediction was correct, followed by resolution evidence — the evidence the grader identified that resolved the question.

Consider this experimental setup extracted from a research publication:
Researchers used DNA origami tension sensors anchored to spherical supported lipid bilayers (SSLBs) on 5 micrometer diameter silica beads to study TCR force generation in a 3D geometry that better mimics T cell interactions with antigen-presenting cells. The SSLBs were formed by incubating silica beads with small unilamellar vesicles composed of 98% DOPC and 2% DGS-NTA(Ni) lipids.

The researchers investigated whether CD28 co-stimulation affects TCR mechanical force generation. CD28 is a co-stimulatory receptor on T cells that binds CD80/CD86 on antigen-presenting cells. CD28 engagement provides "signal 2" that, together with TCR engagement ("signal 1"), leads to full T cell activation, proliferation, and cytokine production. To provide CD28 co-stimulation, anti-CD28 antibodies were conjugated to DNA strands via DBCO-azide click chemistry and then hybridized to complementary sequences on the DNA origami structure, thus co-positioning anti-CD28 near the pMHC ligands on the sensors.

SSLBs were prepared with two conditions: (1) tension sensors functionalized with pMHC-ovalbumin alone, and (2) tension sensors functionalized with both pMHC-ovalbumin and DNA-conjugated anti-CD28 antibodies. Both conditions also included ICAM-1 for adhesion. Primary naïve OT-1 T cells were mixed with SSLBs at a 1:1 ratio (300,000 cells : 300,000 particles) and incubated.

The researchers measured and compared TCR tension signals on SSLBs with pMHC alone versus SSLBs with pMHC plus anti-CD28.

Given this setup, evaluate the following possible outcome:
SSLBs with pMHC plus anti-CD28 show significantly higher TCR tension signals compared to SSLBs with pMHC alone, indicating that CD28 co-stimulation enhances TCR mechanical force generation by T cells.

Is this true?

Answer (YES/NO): YES